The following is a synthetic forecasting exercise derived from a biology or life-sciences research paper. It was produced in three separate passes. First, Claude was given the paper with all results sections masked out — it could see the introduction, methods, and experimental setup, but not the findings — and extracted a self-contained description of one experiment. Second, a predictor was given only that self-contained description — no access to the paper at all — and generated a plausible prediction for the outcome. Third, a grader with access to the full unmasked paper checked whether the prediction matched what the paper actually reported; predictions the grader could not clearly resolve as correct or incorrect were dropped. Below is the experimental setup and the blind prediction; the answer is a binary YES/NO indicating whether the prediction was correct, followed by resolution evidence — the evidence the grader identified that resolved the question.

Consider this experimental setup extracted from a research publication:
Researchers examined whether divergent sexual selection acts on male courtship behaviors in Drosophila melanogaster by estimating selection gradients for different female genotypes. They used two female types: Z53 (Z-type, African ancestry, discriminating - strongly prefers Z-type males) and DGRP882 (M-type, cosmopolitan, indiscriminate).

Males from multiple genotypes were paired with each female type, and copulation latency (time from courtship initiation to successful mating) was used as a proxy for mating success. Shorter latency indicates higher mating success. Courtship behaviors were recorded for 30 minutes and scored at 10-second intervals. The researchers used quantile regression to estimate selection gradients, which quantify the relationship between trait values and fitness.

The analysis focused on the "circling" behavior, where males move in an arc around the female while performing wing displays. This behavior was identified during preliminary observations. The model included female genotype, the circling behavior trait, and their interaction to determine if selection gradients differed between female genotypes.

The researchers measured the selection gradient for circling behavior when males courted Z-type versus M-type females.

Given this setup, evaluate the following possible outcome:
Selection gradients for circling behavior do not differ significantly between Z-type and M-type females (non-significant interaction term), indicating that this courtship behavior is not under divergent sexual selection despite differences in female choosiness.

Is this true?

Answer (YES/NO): YES